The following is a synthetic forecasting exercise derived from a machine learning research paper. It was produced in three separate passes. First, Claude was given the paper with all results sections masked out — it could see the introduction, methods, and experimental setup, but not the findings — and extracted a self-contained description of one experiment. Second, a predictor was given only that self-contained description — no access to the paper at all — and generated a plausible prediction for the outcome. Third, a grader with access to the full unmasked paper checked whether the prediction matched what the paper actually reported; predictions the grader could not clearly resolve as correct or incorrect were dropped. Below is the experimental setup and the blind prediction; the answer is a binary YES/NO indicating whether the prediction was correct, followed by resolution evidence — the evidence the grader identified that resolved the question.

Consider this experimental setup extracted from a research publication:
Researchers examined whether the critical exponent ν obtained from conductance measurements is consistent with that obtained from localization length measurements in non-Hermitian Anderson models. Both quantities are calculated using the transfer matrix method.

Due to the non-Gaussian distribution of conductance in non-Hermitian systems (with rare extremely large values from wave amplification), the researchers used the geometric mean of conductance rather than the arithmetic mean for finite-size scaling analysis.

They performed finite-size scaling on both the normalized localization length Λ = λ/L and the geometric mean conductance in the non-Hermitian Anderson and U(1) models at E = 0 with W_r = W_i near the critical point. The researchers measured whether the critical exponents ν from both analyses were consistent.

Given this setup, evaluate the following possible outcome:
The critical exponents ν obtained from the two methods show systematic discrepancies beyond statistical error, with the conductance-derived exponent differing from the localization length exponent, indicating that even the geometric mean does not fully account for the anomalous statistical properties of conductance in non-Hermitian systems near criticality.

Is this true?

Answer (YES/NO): NO